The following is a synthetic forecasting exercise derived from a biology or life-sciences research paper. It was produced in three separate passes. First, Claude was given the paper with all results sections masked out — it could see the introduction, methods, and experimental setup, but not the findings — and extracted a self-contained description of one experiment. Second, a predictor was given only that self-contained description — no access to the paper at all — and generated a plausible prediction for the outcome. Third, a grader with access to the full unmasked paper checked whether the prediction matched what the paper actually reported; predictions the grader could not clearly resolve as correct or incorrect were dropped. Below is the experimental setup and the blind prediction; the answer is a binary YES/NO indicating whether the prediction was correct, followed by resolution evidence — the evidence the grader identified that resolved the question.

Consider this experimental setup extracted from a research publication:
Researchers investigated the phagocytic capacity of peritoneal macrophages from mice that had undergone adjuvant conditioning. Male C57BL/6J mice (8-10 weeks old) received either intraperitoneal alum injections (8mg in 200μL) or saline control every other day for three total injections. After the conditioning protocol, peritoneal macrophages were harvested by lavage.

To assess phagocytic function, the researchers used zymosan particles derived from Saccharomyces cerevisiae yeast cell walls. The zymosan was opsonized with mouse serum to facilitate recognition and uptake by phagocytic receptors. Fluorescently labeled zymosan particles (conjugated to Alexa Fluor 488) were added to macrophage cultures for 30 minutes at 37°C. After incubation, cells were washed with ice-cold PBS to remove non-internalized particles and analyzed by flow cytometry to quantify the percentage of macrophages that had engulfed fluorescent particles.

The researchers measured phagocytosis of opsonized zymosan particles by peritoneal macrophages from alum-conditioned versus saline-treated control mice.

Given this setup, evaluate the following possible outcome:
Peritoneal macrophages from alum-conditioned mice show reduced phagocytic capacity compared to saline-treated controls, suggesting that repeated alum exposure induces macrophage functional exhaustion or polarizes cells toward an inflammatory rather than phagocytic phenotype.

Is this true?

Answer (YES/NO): NO